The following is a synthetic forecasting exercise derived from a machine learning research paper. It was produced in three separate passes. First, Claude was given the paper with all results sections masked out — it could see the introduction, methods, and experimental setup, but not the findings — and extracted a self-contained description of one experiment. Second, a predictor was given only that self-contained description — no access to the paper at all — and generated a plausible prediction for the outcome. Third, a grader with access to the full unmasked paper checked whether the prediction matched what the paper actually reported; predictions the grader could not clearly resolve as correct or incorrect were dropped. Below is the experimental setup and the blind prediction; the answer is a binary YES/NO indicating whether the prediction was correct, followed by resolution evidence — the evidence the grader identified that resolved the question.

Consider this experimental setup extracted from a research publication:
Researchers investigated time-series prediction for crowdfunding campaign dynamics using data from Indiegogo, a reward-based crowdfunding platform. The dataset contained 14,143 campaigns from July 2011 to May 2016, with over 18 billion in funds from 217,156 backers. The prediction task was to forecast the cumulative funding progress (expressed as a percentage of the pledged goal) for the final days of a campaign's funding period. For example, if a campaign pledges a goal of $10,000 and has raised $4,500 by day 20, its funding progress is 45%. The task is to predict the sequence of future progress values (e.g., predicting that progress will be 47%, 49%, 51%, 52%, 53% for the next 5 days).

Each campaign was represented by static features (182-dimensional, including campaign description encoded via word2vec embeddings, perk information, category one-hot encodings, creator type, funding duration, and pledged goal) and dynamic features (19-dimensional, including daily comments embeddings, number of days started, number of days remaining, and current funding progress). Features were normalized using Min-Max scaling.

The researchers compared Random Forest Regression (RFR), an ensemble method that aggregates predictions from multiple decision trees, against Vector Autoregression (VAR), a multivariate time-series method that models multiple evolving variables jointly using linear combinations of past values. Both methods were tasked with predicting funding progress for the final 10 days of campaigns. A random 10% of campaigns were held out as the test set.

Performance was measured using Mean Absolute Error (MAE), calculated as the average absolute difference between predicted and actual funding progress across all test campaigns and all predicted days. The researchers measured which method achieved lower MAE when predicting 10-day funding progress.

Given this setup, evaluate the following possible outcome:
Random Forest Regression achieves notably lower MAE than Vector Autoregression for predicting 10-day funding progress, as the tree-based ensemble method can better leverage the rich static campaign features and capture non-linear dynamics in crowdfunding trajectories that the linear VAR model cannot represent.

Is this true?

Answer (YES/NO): YES